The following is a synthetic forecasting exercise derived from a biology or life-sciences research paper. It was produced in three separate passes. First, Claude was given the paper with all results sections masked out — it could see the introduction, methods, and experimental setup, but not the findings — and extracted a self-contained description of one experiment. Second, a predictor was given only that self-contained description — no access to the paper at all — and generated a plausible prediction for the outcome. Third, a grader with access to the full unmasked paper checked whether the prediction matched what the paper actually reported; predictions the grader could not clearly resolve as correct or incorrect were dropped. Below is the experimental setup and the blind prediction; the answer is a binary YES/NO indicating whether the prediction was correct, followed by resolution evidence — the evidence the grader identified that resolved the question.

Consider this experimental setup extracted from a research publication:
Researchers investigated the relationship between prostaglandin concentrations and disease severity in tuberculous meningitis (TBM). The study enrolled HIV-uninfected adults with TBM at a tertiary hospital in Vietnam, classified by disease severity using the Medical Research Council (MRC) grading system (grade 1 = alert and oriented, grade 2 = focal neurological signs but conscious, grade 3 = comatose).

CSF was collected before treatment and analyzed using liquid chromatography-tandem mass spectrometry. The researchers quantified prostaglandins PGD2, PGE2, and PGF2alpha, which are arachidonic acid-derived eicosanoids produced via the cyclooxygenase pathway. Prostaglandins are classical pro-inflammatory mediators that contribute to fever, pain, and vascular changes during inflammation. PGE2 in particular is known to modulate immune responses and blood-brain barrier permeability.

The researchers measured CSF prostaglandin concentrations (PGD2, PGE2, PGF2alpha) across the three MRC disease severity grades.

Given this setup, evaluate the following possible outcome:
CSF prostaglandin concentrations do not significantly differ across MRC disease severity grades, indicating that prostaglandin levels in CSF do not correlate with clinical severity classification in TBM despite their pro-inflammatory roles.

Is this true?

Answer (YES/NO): NO